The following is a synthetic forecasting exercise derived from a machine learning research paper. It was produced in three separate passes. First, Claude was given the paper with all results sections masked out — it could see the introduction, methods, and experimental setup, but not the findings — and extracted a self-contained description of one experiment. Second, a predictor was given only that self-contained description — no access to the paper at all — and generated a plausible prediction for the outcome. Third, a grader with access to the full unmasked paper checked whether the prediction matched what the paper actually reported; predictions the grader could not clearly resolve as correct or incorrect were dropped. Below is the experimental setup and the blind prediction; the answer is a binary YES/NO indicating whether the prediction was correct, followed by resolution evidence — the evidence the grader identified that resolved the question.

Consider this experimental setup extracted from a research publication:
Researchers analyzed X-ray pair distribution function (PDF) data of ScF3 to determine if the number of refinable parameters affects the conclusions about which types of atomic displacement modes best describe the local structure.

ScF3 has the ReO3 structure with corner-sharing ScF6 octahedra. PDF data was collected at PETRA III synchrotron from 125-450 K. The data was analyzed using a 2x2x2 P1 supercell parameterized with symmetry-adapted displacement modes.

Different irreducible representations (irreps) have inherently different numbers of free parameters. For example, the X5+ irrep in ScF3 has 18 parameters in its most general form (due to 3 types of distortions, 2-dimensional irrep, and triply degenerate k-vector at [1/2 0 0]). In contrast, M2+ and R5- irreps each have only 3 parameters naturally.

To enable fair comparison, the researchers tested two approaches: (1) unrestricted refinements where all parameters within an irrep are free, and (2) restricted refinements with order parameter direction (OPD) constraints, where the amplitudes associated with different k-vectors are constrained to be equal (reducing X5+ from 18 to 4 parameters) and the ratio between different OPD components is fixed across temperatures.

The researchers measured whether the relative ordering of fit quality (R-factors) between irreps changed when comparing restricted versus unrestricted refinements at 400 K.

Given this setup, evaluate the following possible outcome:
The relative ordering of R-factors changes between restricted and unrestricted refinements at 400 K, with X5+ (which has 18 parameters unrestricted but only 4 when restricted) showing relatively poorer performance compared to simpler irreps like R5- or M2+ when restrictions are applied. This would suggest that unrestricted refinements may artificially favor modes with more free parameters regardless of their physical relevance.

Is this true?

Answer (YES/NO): NO